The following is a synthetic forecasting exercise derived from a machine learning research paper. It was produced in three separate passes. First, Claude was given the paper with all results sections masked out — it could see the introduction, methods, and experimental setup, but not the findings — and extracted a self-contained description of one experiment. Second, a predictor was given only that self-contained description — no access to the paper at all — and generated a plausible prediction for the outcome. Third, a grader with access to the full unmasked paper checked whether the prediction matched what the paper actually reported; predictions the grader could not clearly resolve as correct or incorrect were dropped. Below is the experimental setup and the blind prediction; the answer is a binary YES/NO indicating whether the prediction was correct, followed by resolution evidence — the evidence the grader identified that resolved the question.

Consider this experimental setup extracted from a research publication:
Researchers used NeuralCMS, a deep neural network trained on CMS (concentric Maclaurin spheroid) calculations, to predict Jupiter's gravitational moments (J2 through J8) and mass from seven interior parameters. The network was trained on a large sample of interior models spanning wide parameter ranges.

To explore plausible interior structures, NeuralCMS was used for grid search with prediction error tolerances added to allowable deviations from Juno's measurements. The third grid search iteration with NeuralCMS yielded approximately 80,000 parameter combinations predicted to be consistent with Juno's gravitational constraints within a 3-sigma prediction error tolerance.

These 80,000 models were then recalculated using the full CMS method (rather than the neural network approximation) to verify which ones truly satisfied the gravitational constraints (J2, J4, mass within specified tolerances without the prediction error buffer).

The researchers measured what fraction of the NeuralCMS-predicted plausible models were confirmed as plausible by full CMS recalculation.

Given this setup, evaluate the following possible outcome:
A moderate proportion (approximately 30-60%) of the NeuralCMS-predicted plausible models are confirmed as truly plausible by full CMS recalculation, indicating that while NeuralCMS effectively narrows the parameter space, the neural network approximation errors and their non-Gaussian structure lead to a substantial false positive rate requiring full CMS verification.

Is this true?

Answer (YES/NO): NO